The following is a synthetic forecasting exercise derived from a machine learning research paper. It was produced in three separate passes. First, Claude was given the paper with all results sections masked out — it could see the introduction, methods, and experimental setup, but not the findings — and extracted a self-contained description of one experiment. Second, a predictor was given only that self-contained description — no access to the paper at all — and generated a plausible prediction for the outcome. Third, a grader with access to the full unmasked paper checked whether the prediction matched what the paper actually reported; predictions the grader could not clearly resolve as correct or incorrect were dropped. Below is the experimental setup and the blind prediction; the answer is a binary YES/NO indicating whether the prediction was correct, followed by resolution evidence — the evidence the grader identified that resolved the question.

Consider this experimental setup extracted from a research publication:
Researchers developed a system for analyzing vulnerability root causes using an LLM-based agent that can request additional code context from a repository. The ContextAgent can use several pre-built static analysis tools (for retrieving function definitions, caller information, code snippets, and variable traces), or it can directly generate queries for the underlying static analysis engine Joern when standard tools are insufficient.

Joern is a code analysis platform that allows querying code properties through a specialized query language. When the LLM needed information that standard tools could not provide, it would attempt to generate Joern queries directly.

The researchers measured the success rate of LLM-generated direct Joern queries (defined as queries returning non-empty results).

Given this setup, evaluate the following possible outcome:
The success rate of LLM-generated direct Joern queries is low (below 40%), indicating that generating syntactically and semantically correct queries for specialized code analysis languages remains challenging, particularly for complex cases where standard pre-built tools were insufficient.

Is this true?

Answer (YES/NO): YES